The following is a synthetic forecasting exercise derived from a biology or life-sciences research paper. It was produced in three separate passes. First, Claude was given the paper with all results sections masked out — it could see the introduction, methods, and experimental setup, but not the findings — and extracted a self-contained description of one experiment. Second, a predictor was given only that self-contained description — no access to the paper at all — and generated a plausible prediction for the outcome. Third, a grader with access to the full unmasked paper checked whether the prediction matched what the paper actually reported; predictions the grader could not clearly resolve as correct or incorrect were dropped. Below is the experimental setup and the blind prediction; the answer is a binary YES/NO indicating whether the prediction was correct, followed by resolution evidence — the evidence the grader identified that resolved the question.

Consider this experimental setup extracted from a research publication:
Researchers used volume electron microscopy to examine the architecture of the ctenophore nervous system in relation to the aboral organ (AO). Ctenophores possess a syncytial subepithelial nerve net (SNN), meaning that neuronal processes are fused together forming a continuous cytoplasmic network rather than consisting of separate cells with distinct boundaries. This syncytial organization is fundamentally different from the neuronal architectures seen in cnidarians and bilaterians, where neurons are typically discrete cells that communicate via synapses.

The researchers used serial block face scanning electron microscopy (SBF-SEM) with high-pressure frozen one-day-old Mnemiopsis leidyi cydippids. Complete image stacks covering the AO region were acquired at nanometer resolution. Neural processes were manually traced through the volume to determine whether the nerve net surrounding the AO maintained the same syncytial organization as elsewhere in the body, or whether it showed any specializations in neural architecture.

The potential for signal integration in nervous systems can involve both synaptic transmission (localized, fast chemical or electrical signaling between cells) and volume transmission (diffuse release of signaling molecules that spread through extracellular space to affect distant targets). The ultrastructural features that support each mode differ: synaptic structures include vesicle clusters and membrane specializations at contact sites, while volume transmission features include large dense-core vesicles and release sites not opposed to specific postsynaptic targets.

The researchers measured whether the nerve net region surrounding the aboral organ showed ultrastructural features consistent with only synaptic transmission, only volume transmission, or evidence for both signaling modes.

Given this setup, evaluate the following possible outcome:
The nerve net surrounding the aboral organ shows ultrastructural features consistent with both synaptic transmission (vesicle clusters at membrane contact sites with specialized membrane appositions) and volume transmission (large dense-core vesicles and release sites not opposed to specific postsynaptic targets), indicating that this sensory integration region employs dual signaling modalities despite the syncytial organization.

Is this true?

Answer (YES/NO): YES